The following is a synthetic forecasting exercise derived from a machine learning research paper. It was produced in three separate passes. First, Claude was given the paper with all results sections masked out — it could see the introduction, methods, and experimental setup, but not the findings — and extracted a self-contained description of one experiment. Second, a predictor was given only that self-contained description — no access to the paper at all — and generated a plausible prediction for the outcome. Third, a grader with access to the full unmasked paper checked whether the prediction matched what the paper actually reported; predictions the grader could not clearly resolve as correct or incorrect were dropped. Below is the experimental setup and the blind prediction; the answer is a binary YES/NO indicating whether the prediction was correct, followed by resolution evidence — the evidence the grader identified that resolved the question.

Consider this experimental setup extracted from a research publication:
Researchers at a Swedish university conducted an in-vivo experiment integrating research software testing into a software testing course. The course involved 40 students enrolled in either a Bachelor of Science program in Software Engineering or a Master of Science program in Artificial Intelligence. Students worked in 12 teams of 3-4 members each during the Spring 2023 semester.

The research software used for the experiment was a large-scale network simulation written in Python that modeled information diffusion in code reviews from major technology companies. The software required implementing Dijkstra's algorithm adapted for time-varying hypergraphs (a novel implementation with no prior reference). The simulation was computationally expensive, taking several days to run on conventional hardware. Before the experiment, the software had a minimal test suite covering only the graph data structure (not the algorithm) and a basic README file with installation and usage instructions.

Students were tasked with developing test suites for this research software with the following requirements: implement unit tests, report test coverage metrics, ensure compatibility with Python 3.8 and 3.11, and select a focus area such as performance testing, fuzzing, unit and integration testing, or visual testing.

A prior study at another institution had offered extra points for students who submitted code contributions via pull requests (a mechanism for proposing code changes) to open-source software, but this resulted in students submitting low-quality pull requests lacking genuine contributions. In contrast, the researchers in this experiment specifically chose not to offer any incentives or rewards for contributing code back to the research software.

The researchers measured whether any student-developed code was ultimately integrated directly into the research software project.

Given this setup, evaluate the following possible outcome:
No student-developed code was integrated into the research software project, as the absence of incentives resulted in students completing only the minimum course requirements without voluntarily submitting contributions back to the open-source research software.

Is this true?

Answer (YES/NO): NO